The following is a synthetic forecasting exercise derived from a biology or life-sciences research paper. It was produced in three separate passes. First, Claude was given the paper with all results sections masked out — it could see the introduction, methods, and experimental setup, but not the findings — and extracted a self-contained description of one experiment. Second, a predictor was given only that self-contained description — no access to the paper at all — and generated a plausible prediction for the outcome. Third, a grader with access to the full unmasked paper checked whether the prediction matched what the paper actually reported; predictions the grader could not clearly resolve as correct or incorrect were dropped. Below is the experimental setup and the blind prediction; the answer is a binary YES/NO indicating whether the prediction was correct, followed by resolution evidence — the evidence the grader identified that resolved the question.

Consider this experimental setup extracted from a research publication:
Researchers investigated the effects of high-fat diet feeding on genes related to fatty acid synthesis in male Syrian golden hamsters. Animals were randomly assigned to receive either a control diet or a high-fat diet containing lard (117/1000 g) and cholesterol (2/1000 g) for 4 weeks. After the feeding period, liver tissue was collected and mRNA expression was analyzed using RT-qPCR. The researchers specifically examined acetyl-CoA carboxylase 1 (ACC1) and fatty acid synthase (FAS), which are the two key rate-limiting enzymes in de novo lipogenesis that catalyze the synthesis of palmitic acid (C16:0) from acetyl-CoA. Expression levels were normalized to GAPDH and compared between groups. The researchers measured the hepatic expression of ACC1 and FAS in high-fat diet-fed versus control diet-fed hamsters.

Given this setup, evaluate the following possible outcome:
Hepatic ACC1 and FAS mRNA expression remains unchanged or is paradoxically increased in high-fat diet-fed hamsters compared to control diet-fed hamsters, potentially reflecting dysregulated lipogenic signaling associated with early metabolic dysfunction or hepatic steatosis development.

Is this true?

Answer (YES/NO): YES